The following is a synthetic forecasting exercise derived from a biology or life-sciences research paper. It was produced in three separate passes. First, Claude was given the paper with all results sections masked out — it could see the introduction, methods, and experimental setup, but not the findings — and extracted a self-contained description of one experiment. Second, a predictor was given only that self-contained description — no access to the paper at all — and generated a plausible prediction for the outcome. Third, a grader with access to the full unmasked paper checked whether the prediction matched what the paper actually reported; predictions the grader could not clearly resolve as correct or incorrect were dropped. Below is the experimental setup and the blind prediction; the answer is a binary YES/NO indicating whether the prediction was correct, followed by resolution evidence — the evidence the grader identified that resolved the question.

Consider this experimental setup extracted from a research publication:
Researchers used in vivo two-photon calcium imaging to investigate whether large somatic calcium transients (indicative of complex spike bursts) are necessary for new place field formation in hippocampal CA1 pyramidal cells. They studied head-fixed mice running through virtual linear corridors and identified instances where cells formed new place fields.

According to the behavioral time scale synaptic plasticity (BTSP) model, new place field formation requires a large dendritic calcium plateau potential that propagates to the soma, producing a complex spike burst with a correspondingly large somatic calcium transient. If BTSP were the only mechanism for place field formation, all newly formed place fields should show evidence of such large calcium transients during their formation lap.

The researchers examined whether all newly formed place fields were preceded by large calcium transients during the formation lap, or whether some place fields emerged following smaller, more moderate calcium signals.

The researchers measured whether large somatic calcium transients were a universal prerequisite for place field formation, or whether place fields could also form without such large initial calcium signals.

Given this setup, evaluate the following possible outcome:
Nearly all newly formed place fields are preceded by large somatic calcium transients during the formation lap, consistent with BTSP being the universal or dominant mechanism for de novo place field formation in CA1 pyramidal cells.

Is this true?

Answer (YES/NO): NO